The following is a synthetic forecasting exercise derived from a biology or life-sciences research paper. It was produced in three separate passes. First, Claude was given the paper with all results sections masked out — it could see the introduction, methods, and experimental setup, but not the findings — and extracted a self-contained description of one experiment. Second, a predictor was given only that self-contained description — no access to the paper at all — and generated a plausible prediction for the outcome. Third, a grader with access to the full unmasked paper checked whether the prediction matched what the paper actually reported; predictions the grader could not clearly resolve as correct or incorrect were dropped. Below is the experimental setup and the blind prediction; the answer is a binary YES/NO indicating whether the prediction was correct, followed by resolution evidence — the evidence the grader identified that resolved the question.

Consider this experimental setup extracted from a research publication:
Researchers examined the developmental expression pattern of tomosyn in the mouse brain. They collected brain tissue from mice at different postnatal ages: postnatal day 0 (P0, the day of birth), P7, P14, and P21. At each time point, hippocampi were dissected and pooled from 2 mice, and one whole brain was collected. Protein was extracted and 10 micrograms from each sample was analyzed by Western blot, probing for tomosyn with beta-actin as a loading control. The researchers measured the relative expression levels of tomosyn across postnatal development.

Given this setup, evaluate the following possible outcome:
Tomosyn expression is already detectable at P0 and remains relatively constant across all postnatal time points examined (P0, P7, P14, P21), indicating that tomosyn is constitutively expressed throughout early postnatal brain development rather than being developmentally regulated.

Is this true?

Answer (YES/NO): NO